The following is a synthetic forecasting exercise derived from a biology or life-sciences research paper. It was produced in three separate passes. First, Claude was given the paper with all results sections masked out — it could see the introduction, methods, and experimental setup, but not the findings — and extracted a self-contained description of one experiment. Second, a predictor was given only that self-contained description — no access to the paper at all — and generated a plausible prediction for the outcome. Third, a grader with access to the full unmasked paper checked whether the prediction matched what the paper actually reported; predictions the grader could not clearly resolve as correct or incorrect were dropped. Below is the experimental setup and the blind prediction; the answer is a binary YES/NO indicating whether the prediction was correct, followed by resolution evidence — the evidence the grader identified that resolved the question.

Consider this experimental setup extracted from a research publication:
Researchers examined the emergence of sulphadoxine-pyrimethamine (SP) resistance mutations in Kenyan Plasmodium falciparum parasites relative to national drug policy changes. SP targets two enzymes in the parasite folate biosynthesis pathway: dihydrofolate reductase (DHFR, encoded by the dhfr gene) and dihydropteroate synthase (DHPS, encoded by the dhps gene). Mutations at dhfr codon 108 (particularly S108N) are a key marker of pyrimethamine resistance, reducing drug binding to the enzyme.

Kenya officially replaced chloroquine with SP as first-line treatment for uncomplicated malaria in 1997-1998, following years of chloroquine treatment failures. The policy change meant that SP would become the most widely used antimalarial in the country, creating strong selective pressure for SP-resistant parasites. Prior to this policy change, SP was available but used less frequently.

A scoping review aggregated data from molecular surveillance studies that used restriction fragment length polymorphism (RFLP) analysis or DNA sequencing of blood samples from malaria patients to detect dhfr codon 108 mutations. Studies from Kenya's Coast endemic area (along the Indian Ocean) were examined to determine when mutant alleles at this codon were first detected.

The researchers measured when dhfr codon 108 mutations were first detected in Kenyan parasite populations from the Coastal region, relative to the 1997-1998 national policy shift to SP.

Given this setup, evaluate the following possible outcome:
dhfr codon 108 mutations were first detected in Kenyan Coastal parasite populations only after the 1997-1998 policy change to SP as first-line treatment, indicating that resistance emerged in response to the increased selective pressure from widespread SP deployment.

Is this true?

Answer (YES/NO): NO